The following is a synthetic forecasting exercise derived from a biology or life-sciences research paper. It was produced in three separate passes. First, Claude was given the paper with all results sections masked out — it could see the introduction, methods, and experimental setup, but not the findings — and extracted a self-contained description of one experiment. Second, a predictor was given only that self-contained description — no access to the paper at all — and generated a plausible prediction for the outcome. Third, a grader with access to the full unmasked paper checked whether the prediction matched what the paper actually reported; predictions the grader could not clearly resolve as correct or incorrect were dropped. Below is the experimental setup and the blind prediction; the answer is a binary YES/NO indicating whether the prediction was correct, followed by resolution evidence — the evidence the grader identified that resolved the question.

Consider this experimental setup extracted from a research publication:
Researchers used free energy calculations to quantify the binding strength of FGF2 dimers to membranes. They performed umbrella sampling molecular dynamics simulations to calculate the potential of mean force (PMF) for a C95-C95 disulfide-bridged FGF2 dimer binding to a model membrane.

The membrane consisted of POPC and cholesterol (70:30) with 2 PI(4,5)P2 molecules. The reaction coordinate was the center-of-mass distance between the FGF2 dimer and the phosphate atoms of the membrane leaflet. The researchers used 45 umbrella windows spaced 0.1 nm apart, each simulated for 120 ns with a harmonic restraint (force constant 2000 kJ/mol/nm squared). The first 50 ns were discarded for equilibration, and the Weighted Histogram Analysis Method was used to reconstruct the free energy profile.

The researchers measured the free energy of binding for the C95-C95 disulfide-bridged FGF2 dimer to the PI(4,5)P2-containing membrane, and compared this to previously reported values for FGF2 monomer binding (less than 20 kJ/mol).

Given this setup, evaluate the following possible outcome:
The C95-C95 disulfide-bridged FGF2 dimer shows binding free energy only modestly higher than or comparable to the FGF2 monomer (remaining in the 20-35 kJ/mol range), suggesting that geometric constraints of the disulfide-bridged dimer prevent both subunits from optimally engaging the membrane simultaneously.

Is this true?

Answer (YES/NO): NO